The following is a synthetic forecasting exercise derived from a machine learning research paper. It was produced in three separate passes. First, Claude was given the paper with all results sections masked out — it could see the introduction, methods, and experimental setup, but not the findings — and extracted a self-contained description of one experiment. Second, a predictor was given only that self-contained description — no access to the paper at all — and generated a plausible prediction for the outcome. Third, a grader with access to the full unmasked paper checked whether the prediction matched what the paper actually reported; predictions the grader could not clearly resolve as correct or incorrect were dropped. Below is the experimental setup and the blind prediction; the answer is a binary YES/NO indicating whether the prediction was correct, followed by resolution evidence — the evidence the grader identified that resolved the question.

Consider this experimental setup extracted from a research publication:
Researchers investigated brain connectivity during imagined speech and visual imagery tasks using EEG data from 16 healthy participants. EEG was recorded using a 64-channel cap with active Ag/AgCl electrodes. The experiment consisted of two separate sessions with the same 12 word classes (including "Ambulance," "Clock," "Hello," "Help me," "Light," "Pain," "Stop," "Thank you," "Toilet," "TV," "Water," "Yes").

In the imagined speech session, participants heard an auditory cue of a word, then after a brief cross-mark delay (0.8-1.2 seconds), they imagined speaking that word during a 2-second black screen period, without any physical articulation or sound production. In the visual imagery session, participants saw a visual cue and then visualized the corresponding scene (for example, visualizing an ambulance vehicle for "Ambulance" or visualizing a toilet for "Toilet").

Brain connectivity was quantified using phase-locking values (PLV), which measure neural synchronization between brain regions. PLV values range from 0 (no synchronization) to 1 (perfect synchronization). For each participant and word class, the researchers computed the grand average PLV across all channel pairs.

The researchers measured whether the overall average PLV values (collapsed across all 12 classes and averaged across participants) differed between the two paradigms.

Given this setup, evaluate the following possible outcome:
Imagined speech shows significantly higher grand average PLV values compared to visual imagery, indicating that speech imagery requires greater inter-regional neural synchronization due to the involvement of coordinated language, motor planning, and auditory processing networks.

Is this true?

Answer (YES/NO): NO